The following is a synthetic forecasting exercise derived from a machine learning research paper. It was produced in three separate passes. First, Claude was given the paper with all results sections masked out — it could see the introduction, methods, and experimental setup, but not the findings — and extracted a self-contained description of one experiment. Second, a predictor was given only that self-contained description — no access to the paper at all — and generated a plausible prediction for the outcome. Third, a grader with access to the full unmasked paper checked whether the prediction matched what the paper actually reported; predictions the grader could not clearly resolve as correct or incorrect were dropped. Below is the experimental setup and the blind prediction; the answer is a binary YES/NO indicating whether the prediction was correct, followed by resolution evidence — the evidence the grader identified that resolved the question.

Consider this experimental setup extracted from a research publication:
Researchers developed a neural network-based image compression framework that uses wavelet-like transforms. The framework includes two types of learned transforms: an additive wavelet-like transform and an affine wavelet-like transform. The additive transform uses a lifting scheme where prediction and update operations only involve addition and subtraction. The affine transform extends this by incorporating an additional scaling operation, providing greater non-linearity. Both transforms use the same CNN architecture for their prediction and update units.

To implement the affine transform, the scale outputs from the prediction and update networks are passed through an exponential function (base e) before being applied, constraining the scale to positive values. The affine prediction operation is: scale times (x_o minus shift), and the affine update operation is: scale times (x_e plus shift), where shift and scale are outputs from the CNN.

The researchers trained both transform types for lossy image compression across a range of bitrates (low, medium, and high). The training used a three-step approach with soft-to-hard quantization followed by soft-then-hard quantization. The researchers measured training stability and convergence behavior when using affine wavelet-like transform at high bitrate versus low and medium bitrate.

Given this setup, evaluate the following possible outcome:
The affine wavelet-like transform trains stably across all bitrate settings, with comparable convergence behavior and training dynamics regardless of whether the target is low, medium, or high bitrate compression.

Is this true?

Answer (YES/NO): NO